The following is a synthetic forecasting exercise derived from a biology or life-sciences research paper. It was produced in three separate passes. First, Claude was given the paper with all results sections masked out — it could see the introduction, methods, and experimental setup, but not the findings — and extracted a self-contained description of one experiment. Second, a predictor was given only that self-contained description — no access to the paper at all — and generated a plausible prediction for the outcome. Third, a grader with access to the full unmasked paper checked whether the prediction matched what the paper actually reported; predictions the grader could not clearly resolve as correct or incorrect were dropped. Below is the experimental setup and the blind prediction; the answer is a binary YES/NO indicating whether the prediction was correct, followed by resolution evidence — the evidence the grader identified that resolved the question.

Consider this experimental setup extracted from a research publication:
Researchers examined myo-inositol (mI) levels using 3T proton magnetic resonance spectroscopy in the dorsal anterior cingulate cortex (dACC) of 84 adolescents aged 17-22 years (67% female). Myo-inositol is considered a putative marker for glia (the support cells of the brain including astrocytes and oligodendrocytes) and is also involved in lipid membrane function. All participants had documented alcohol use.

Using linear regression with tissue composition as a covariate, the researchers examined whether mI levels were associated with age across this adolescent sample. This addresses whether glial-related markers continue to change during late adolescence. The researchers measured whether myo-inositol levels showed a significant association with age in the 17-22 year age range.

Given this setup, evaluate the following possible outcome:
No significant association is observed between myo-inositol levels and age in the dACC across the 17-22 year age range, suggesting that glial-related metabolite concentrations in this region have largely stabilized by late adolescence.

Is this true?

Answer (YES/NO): NO